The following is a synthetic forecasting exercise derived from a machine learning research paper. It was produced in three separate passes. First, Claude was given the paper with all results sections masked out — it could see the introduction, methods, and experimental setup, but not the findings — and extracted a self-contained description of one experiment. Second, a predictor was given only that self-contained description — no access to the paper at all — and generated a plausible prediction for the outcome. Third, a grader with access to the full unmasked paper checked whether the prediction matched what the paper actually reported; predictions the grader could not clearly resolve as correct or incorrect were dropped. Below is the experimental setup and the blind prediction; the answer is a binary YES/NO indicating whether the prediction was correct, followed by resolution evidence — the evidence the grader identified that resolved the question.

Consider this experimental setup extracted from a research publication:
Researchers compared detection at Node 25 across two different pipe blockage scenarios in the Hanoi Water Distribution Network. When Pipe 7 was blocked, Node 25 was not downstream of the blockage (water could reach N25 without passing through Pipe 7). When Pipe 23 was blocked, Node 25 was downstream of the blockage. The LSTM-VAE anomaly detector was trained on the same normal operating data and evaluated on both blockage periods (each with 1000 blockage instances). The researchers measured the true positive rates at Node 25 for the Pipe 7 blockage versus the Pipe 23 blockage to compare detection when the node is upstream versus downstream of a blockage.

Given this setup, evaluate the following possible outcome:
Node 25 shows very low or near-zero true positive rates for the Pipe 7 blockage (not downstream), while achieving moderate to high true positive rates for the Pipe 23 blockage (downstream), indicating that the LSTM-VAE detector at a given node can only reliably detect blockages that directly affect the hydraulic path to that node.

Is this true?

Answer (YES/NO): NO